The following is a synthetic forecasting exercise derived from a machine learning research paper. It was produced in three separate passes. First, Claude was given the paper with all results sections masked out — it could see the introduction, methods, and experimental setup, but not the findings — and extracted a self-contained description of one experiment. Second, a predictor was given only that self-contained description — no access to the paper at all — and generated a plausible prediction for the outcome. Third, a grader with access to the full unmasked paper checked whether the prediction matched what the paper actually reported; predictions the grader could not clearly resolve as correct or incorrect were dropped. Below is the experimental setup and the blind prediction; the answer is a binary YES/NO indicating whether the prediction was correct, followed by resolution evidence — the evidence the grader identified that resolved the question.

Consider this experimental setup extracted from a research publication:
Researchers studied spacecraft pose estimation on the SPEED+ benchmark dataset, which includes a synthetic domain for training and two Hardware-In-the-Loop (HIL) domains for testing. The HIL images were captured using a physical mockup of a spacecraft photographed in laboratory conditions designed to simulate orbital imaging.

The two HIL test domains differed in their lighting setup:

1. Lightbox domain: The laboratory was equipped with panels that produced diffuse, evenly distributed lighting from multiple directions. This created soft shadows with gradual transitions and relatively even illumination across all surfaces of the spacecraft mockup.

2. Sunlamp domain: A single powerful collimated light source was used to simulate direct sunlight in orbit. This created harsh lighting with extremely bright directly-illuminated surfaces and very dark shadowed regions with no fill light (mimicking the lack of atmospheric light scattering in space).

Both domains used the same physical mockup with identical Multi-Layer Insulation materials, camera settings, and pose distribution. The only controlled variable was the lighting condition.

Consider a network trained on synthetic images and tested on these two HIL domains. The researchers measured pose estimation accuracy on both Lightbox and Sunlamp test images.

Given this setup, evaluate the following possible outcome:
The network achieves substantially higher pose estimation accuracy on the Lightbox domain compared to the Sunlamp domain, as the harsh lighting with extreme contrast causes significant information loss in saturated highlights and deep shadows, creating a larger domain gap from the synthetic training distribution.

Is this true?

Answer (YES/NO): YES